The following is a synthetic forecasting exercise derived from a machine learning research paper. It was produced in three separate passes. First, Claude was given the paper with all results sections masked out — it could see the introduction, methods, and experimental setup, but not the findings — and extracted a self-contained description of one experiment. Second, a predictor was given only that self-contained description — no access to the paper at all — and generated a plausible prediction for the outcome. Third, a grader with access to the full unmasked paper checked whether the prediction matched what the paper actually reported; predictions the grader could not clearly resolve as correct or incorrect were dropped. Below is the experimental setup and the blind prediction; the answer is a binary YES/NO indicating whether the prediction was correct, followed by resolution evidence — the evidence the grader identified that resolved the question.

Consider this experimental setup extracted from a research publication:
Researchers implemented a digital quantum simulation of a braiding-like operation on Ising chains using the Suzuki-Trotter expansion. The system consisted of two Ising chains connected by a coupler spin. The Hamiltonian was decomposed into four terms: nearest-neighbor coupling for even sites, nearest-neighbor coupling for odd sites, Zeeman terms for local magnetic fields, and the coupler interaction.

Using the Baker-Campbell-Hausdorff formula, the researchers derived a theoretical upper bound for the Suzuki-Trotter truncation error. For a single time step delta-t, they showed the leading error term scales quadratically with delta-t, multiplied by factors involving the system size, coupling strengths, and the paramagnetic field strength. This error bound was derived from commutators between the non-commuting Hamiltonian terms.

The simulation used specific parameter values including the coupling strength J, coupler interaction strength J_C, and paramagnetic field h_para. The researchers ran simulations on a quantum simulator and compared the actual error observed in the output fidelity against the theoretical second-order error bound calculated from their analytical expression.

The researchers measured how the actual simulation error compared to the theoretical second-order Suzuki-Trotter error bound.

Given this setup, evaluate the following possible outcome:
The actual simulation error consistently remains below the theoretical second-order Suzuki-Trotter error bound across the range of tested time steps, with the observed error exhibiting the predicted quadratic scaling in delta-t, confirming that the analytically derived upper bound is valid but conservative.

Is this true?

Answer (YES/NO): NO